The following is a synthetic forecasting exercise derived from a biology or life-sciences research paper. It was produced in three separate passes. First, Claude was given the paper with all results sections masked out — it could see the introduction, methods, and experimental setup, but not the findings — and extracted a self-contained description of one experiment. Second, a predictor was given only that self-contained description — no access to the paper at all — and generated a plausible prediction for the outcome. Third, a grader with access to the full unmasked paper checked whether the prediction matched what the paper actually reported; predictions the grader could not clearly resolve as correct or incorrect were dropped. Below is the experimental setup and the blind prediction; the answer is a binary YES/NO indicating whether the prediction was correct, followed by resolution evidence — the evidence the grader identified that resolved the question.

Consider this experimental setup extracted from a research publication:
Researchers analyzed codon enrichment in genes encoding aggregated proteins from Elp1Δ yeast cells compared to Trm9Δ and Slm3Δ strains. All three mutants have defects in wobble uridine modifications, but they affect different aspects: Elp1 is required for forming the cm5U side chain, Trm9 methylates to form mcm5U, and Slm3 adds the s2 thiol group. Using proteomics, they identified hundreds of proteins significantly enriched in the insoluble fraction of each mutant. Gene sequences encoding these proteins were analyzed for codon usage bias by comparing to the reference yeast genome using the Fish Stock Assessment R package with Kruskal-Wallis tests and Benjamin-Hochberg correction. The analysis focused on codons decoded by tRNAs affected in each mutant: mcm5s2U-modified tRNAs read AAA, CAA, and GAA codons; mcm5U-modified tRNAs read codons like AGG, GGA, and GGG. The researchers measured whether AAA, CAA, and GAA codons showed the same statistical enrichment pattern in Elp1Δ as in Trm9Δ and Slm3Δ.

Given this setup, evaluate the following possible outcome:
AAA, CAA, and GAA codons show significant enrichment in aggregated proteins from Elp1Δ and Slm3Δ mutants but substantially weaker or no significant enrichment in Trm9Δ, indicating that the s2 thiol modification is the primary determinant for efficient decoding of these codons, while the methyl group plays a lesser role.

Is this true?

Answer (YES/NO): NO